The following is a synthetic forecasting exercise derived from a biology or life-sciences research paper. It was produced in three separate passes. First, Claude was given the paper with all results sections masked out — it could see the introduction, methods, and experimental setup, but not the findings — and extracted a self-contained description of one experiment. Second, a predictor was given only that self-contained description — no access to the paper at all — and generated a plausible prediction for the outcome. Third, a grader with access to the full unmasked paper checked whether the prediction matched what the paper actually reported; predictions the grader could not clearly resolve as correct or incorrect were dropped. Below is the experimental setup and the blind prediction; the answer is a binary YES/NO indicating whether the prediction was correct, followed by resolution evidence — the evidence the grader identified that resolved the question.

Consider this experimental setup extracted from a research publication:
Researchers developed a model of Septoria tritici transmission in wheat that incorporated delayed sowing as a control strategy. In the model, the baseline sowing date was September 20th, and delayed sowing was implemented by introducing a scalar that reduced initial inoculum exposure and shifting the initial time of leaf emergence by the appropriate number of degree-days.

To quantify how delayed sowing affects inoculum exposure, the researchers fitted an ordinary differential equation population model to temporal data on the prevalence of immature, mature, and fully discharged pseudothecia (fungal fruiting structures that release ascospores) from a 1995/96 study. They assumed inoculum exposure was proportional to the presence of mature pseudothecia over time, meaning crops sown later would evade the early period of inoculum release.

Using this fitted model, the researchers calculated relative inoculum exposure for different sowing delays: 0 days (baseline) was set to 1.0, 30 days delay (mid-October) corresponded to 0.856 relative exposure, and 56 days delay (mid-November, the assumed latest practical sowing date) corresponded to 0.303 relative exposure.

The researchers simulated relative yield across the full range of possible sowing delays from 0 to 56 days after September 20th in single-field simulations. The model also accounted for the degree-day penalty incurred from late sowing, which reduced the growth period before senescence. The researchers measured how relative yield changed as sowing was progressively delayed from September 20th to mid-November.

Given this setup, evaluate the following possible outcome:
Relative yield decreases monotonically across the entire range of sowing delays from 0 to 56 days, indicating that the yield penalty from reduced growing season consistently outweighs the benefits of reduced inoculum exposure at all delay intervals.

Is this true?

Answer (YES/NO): NO